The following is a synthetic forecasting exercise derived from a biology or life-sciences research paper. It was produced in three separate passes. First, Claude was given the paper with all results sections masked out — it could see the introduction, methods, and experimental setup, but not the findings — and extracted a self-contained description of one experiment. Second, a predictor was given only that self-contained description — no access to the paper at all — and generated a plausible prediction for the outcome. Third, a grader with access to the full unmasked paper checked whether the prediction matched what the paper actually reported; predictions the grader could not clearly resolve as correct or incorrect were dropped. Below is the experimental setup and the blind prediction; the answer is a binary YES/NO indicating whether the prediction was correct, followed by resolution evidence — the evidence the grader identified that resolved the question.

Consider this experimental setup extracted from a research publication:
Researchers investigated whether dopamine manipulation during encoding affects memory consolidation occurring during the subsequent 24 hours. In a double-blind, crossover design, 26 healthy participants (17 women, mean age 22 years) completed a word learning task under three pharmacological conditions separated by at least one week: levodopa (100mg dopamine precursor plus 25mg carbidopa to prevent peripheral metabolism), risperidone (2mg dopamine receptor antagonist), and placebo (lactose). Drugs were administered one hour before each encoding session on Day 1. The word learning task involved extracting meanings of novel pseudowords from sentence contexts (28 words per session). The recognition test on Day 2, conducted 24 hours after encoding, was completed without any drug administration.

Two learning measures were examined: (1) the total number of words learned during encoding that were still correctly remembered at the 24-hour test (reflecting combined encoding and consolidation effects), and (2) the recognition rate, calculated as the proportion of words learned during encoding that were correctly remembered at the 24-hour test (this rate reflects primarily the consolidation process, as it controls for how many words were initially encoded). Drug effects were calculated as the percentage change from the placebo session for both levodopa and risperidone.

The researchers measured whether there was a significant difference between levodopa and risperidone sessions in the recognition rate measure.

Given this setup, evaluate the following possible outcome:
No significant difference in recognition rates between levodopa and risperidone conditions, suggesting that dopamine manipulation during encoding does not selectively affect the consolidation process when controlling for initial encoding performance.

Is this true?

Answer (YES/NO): YES